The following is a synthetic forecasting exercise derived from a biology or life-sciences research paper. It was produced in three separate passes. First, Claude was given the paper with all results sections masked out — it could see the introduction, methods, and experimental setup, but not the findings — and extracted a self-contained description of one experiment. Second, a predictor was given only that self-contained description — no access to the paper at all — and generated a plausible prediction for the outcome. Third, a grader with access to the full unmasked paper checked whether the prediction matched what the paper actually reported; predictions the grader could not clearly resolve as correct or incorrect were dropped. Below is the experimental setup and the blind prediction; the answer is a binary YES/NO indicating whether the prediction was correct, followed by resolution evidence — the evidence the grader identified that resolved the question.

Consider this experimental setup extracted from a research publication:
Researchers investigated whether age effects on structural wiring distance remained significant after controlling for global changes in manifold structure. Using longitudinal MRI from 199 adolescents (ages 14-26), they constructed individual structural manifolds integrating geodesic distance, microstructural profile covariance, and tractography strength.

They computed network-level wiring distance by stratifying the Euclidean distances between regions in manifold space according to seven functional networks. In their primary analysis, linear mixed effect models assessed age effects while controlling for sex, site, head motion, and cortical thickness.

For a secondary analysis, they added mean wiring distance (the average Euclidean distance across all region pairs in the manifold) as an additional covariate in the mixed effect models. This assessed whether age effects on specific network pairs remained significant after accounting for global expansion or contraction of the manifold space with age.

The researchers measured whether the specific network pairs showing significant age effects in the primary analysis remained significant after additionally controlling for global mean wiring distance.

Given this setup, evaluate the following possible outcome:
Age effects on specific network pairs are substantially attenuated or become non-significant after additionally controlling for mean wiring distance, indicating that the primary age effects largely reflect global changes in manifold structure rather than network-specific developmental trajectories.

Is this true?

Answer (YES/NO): NO